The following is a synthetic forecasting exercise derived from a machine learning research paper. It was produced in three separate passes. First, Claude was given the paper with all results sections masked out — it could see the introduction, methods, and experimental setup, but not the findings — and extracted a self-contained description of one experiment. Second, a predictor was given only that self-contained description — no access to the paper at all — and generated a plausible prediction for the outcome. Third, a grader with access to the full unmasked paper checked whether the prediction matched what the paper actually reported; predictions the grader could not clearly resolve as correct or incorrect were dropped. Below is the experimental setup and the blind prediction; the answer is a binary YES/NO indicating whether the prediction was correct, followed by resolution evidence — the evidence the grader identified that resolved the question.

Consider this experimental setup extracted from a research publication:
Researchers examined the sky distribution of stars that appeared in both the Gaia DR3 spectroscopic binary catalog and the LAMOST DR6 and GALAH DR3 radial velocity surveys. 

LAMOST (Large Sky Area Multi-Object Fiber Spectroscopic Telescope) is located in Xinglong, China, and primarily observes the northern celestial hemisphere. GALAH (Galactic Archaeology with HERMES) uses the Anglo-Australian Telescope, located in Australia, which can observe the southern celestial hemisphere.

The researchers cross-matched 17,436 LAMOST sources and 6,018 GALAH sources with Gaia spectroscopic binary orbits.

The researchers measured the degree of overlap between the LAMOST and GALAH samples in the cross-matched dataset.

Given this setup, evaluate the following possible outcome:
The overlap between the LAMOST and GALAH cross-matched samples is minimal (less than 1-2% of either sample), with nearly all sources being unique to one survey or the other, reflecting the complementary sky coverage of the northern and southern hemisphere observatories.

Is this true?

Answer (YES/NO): NO